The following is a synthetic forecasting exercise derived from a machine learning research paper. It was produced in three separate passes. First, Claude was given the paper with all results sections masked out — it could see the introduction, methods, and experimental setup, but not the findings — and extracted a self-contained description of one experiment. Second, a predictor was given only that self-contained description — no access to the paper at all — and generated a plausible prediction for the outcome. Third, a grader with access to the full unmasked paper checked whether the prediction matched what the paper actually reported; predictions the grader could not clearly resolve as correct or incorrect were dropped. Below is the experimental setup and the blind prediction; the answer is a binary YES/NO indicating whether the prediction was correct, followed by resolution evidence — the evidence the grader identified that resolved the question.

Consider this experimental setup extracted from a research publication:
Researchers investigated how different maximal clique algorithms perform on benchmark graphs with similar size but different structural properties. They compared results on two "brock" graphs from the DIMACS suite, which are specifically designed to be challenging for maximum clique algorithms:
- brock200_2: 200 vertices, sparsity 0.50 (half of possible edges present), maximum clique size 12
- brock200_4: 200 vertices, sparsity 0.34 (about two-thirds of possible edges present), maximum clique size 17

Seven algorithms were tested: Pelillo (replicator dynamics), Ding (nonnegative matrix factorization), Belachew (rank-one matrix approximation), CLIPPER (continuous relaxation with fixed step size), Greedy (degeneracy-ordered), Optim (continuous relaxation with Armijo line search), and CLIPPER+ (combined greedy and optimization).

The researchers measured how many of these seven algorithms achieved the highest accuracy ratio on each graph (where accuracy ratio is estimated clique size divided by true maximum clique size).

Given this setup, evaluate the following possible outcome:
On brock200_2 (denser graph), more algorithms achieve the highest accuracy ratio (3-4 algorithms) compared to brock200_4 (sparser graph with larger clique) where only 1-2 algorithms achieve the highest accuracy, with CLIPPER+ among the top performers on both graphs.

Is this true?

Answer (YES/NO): NO